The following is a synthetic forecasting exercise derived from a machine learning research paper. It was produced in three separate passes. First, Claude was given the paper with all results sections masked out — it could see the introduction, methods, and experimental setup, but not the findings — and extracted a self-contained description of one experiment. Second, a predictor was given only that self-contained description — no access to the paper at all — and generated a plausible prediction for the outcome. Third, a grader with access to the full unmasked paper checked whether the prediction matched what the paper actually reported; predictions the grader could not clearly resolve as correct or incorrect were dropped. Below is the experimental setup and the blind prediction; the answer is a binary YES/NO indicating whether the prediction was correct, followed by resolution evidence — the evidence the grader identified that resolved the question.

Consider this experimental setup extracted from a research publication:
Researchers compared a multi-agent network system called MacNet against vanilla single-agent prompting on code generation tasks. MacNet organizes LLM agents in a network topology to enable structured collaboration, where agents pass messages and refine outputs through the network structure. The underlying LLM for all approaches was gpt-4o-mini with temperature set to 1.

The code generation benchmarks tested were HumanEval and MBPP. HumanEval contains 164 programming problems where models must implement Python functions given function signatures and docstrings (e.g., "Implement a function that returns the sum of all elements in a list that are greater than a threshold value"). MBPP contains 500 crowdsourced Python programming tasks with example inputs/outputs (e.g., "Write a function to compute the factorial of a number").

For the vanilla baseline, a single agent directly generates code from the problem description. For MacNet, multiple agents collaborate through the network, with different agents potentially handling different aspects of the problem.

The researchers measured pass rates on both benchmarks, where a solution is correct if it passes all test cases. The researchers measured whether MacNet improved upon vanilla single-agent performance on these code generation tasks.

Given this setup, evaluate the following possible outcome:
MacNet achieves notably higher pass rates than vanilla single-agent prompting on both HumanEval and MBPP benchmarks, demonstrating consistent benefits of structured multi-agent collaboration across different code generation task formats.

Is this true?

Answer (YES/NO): NO